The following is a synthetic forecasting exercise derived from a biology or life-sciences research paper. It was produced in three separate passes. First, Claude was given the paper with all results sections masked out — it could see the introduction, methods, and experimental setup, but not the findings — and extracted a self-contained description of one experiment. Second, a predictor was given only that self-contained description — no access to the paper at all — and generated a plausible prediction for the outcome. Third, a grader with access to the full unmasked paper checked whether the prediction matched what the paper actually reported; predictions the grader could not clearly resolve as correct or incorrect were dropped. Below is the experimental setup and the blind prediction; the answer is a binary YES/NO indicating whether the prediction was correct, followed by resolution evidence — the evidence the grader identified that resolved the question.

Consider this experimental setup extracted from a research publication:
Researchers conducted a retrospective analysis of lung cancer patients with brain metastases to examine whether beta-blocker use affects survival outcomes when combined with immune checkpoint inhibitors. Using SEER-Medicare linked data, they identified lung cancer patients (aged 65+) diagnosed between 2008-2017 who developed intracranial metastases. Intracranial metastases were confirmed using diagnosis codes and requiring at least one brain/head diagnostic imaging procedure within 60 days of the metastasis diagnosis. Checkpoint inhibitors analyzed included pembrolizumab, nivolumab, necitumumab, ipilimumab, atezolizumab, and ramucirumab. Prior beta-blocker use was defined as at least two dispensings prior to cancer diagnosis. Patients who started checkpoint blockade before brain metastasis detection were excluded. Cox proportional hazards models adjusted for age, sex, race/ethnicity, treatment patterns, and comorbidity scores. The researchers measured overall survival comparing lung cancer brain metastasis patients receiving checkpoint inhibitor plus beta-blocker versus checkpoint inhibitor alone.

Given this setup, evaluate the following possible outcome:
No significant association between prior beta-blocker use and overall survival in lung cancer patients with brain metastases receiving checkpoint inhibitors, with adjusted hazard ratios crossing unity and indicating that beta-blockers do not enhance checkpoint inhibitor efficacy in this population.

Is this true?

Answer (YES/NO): NO